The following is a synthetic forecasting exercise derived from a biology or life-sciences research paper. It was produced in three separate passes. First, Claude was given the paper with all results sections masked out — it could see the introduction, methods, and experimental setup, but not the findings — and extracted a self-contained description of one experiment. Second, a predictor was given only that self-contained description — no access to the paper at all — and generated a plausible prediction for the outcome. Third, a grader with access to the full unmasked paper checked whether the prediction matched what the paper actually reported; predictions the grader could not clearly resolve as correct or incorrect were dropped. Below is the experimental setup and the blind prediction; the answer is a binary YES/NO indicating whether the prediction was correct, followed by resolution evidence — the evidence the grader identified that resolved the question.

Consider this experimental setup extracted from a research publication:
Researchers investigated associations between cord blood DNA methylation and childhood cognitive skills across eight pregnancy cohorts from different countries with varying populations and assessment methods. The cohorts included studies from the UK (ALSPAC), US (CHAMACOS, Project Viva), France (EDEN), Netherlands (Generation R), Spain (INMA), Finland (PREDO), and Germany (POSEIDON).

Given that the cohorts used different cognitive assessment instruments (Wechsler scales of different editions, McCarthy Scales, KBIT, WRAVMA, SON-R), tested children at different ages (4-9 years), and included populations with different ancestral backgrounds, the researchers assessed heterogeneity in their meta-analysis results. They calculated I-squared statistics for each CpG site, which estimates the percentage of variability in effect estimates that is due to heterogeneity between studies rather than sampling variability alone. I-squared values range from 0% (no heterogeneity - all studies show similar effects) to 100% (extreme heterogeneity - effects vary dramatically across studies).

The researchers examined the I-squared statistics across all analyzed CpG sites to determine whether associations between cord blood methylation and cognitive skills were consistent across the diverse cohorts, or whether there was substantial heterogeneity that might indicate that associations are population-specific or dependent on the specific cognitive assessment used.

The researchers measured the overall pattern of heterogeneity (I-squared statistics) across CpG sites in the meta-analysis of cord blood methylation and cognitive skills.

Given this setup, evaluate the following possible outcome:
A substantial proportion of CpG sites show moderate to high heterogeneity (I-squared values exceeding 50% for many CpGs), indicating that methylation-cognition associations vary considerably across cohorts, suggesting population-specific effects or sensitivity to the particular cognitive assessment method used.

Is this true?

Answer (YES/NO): NO